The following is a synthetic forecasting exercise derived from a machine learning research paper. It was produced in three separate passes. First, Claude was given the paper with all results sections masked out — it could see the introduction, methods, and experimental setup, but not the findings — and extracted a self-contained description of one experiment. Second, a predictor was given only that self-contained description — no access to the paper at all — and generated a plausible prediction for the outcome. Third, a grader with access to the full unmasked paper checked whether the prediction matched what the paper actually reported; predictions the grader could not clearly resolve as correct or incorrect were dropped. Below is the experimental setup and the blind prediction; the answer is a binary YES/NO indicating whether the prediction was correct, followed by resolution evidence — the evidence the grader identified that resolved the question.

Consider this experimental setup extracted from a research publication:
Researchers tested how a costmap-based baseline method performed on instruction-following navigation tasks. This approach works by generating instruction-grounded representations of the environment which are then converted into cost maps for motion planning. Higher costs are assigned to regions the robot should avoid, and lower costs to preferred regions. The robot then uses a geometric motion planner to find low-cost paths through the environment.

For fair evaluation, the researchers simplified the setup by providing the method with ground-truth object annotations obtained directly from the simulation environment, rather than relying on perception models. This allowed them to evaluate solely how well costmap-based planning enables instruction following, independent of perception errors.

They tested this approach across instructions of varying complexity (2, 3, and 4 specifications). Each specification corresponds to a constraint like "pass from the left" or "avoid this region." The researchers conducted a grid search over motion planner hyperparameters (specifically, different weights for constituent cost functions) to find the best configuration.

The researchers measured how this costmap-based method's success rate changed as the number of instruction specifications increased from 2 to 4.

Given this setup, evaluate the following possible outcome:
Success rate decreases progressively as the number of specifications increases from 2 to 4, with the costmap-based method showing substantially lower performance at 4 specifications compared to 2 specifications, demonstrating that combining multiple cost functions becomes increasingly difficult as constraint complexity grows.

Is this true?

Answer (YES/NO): YES